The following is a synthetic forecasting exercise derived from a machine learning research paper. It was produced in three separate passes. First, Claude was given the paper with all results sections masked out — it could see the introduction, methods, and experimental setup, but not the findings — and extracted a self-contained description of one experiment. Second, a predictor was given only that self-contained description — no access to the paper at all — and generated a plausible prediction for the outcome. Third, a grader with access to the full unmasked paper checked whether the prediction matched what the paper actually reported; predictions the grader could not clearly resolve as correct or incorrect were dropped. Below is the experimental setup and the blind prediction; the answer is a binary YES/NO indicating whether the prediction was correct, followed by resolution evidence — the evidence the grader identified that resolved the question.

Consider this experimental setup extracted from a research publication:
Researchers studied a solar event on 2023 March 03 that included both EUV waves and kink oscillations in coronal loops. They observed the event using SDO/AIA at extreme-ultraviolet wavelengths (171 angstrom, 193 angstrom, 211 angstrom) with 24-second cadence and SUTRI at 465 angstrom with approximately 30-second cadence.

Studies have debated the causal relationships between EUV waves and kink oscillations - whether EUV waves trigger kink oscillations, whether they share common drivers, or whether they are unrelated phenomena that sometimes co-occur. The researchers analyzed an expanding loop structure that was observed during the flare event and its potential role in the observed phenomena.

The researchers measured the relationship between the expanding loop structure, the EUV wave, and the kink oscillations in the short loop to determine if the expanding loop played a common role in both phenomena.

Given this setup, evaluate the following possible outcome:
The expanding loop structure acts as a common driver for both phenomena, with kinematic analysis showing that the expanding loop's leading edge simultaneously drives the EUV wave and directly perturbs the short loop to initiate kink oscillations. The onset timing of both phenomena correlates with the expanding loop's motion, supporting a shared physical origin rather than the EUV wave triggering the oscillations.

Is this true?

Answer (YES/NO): YES